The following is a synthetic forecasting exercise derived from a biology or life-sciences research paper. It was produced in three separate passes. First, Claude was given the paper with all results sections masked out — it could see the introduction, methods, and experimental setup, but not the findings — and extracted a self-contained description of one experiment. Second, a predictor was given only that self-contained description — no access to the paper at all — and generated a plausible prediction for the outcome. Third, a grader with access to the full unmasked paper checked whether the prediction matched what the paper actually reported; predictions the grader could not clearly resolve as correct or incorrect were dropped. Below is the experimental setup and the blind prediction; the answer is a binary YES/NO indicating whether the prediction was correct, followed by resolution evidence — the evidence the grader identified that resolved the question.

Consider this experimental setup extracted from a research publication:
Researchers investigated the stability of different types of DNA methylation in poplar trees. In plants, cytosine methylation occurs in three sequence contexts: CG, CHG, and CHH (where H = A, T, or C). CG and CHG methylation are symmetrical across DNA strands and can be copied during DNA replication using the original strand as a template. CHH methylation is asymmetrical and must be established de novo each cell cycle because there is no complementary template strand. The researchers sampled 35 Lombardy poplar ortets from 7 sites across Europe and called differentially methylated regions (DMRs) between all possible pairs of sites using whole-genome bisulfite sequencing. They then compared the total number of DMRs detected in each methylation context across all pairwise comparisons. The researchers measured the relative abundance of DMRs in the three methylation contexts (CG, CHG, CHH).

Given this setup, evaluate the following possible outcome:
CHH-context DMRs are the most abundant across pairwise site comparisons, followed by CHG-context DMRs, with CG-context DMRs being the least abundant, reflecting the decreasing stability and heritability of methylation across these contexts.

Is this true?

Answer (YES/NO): NO